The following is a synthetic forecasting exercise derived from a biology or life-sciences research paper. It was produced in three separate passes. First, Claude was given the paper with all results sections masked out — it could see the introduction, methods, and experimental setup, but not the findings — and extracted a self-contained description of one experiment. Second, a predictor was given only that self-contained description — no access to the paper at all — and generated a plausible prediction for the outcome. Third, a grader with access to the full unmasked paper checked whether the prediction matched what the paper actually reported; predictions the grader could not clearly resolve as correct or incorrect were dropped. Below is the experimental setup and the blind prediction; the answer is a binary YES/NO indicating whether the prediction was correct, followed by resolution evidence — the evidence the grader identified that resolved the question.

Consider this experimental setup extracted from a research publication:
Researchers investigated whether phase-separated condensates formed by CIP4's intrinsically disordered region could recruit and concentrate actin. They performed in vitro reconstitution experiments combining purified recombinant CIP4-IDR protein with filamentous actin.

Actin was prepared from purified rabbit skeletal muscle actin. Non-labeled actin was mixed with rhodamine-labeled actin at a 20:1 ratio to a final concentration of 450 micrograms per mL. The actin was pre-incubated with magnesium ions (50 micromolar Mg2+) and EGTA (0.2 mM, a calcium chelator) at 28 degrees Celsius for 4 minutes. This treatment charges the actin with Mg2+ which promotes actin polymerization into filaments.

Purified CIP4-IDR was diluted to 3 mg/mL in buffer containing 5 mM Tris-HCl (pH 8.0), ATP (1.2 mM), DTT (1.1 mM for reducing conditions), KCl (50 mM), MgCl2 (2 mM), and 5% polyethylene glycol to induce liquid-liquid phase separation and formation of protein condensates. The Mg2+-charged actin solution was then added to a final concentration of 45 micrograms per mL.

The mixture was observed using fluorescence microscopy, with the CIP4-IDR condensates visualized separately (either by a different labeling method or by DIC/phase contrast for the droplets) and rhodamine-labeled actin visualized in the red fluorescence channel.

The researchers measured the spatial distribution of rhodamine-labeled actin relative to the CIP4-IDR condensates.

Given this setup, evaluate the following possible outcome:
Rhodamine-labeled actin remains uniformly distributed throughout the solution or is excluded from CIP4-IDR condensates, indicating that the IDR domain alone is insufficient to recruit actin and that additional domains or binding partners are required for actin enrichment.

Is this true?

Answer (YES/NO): NO